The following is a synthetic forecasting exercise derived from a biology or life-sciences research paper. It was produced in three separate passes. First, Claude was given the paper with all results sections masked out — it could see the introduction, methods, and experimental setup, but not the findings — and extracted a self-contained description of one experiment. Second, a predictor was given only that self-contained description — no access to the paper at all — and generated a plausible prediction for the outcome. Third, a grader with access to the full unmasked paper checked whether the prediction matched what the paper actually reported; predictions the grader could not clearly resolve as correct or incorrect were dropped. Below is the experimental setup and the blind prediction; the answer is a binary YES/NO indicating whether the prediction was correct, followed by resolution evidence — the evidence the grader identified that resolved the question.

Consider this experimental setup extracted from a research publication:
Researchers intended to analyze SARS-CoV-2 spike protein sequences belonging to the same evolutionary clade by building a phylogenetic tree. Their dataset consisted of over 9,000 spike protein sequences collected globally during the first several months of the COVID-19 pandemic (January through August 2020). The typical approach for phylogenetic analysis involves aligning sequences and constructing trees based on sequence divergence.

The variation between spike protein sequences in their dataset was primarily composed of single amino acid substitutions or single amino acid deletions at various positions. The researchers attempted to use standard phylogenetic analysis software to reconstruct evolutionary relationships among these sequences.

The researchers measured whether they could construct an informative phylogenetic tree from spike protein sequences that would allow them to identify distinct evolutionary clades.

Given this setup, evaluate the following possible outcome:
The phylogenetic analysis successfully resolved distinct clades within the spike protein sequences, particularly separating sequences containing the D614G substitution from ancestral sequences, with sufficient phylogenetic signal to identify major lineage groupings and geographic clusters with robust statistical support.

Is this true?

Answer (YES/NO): NO